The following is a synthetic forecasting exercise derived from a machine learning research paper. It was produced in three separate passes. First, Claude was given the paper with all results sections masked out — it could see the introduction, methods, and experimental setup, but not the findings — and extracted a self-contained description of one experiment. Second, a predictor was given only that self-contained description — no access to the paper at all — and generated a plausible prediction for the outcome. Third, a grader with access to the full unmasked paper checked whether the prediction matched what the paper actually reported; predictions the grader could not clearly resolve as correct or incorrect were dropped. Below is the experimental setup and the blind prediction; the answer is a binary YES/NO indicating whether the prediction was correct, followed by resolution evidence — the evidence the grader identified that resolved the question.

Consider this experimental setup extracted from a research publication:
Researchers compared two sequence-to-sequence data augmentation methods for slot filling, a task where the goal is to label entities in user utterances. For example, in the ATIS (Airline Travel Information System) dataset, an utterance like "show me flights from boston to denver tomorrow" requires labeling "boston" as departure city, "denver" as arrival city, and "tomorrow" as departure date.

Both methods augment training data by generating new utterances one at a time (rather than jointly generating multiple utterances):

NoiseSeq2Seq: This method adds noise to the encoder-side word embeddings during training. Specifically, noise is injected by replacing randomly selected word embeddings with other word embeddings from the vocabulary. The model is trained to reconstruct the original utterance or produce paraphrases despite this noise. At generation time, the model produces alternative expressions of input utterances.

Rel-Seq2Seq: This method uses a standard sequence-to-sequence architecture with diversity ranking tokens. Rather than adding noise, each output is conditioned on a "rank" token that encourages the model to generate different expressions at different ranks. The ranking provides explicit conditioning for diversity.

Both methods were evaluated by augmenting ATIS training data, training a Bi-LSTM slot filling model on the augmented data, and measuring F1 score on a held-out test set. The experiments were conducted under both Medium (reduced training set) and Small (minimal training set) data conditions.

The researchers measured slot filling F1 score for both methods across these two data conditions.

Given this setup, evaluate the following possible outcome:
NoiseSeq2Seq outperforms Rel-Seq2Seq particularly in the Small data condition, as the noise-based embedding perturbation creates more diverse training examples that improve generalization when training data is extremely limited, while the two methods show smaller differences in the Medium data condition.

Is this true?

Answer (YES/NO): NO